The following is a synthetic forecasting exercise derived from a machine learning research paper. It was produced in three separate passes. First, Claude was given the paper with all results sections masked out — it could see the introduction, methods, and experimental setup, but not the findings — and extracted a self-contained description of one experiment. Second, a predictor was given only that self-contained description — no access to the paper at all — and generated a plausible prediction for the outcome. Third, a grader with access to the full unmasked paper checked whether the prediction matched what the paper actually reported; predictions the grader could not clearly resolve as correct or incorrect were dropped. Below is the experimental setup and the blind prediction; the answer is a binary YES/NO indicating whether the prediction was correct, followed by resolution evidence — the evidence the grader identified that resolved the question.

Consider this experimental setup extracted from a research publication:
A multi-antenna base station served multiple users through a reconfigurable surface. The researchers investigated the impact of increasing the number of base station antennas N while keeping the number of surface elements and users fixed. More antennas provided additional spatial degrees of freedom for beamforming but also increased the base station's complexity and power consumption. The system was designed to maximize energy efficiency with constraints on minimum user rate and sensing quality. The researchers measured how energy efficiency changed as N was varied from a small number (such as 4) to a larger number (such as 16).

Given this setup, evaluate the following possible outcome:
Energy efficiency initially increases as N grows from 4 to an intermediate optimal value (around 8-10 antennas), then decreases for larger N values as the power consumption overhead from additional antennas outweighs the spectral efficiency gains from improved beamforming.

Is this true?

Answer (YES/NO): NO